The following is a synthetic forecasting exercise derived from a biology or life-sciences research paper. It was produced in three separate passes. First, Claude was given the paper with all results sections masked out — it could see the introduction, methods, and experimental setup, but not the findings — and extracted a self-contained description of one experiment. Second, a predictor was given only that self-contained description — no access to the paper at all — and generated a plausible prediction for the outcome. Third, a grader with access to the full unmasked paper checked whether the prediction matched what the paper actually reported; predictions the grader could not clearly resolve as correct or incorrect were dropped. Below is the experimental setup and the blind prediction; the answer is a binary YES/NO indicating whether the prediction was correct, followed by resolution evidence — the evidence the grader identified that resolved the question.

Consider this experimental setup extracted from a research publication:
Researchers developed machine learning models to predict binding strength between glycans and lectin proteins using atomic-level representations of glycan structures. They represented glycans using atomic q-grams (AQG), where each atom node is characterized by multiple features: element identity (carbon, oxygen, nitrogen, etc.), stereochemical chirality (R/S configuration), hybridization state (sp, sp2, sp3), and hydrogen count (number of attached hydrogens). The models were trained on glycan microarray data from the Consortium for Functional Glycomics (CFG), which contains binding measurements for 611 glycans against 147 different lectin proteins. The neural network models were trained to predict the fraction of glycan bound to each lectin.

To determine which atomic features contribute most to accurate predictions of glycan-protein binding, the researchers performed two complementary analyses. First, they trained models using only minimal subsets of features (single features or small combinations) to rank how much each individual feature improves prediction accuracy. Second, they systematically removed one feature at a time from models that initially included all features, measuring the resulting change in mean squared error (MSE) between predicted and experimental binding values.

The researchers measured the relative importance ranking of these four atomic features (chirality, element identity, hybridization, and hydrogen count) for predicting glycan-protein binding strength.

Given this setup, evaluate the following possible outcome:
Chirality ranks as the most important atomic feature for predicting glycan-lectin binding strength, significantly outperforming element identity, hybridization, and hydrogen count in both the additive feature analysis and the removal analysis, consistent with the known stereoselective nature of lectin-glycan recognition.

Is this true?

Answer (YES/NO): YES